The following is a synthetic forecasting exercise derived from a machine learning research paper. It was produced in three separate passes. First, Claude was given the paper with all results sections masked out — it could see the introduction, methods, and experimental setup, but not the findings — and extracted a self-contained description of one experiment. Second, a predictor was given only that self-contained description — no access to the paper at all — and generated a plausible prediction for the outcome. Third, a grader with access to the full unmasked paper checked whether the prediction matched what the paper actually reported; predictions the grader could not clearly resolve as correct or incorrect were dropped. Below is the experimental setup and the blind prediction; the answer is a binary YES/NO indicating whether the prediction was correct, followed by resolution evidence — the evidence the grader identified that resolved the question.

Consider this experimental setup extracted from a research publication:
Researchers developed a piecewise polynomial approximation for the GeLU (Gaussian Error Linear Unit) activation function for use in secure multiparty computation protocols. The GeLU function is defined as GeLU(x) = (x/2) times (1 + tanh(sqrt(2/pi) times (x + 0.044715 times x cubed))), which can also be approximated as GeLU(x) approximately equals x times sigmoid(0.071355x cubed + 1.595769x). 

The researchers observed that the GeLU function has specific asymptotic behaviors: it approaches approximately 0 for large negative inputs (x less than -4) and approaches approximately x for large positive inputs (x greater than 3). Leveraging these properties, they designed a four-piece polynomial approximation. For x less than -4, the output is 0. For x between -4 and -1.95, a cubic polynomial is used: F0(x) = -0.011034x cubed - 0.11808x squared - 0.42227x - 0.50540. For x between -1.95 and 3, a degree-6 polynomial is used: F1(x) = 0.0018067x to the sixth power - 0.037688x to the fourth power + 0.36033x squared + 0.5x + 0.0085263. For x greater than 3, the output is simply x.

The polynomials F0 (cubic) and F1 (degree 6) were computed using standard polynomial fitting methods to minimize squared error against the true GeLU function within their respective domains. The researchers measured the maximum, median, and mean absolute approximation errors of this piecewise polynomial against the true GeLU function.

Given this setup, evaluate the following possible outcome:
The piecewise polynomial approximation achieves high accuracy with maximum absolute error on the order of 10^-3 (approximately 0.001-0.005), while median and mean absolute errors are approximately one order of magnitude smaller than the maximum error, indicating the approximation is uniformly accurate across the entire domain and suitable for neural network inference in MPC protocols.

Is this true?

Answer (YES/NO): NO